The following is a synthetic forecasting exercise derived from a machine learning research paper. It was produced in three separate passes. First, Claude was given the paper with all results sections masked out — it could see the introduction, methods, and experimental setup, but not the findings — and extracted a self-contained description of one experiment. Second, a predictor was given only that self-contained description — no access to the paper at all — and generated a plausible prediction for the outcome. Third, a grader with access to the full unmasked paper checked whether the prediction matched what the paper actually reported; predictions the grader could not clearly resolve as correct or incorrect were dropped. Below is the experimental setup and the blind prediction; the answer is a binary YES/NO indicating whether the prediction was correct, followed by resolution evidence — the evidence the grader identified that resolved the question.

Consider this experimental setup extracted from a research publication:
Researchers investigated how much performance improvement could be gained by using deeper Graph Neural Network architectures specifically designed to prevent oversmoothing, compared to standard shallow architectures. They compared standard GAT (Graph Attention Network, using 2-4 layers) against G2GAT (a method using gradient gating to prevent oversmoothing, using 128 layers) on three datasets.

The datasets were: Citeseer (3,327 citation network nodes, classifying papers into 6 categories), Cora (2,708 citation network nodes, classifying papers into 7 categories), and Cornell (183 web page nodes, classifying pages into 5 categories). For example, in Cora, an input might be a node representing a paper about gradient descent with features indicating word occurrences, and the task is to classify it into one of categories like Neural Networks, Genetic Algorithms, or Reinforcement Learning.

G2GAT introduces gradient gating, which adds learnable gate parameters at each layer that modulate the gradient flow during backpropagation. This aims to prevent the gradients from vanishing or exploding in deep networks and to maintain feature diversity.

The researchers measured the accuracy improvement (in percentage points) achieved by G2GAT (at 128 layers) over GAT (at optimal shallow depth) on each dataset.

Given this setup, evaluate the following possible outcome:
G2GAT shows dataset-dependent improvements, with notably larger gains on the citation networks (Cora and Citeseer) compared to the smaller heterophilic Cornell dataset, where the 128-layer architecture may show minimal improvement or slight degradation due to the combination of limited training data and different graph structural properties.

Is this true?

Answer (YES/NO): NO